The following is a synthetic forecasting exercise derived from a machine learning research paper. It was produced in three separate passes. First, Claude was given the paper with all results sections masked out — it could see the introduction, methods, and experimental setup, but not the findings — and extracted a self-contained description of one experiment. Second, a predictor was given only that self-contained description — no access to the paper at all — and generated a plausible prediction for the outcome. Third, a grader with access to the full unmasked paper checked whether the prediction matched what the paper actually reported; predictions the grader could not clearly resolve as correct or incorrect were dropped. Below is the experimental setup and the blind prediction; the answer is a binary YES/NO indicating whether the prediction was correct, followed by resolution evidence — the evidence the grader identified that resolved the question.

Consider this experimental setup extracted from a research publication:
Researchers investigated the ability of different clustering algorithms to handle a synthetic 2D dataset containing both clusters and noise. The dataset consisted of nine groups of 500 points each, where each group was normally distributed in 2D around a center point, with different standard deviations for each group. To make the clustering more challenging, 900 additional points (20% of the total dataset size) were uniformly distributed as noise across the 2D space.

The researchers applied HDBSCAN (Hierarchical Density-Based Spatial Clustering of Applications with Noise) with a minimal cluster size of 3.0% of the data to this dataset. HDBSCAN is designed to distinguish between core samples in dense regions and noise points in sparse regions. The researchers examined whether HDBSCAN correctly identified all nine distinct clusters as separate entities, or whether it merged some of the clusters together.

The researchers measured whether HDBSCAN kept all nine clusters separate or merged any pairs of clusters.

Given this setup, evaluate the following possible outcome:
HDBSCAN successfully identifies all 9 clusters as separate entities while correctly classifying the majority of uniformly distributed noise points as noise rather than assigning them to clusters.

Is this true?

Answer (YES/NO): NO